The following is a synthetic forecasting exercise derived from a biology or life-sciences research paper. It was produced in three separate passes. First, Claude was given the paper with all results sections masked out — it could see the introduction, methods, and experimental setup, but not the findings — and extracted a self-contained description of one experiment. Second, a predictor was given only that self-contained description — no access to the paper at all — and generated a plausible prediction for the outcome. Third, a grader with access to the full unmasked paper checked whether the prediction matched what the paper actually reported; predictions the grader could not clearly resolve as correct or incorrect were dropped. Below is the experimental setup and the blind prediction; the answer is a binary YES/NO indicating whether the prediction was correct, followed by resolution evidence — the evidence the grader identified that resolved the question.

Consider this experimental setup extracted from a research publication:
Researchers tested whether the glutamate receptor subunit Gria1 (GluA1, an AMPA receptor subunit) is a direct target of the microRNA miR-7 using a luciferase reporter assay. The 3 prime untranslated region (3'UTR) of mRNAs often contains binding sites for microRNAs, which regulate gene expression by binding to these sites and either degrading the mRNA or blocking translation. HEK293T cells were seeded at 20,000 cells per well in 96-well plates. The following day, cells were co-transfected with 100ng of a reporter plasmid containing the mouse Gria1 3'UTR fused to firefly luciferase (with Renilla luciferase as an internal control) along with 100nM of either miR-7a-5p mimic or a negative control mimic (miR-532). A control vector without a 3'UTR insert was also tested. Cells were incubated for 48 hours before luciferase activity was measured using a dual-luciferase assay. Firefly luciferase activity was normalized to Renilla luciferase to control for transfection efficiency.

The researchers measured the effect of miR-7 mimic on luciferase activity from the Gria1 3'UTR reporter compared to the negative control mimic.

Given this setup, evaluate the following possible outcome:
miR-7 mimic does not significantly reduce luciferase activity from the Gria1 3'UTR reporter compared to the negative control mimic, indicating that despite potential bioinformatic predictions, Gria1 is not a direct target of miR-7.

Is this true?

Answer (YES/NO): NO